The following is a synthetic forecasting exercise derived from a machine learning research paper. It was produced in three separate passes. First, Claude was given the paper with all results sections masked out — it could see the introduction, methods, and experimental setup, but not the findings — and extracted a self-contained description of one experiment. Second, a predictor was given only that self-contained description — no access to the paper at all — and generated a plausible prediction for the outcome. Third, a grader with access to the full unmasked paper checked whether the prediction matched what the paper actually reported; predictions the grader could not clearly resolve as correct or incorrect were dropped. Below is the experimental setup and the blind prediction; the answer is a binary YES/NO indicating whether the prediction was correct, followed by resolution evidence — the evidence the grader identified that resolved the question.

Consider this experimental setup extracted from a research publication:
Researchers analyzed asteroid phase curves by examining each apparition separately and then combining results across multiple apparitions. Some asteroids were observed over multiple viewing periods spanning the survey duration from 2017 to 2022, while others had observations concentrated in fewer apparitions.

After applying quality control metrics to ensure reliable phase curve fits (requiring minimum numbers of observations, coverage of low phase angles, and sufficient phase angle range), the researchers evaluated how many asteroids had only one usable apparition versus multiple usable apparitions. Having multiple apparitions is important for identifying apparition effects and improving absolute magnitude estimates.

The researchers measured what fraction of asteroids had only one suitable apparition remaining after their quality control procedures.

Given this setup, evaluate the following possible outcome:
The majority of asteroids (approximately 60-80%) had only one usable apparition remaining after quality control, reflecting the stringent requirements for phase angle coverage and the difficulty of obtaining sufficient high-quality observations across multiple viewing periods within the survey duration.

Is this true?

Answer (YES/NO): NO